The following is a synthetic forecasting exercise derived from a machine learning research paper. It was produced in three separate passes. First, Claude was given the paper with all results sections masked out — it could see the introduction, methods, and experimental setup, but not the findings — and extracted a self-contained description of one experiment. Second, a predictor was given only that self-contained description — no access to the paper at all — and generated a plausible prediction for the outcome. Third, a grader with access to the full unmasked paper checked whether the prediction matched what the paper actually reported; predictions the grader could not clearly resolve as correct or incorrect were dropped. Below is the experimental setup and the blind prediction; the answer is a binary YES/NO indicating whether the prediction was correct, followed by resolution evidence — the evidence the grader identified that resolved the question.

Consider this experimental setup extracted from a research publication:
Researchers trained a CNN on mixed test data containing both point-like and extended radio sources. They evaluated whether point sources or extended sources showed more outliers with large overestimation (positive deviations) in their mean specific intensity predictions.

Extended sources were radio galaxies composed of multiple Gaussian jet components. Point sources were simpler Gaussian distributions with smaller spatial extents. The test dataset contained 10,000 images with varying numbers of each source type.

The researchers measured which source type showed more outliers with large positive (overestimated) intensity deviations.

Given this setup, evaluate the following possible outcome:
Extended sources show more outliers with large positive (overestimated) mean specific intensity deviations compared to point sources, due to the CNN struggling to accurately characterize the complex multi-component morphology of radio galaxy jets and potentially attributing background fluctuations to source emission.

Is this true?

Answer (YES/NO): NO